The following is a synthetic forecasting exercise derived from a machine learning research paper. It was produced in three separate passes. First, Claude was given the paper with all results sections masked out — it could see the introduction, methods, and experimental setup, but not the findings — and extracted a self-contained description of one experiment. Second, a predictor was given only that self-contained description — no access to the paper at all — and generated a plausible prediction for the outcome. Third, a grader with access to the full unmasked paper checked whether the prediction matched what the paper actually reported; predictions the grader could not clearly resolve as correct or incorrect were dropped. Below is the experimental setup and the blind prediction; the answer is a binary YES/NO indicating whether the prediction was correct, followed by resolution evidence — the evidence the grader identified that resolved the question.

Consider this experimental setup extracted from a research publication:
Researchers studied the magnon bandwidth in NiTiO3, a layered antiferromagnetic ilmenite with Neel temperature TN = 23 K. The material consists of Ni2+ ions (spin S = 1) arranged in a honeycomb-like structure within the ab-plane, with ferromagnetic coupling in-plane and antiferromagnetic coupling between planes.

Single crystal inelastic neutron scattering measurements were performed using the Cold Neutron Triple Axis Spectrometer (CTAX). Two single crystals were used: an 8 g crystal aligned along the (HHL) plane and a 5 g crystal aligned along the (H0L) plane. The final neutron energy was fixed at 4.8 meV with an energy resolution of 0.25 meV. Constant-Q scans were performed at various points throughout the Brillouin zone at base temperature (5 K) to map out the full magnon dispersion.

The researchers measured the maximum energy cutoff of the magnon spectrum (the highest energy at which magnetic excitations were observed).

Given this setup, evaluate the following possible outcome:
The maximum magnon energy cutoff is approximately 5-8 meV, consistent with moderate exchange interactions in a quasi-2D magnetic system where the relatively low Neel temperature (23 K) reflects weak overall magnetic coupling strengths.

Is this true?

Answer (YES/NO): NO